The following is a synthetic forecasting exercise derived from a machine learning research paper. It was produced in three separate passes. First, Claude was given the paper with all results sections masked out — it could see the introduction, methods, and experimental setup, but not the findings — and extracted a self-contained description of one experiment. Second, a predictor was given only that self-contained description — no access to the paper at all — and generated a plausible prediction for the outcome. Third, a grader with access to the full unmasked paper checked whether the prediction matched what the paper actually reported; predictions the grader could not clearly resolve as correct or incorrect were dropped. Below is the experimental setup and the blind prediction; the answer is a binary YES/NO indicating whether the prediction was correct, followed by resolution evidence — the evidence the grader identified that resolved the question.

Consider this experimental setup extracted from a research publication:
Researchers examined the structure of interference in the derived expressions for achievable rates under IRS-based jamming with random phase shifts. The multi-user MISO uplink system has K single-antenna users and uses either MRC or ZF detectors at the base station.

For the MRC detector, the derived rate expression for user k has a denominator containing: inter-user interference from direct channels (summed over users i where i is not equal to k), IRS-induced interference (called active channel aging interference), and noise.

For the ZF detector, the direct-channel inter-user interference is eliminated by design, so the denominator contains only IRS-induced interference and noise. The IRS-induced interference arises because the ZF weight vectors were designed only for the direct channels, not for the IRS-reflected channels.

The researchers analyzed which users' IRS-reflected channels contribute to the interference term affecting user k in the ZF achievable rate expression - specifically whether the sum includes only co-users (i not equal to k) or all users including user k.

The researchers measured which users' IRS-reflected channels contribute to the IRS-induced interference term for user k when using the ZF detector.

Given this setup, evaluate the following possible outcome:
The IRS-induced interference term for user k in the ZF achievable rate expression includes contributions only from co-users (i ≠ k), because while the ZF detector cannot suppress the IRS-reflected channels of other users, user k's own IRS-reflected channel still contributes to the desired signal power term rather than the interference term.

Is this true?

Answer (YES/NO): NO